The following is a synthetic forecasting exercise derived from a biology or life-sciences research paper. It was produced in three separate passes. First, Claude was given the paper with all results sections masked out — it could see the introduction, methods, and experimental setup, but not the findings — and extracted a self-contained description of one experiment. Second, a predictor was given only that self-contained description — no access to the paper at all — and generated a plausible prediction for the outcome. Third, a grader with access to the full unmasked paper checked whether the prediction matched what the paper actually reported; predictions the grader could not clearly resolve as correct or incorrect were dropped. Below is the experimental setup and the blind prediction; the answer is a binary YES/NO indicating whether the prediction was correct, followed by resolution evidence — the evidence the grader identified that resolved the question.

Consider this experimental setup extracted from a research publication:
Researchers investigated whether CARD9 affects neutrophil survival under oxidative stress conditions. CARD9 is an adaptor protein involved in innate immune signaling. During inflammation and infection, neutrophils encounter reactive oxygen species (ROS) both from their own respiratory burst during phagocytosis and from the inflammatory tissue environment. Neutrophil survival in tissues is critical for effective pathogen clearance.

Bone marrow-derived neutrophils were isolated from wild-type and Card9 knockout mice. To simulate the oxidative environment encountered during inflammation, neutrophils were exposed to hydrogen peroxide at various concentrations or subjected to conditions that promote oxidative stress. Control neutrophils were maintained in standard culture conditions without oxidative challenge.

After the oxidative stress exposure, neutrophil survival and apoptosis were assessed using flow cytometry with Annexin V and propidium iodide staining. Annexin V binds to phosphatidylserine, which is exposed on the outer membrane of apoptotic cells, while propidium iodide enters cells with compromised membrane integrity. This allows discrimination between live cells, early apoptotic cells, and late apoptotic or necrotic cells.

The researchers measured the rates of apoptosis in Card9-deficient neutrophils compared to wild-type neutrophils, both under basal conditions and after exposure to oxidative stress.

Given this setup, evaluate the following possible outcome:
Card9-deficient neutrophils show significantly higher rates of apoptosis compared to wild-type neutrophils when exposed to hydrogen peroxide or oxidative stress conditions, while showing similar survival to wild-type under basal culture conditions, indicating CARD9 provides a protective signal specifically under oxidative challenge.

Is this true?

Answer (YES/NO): NO